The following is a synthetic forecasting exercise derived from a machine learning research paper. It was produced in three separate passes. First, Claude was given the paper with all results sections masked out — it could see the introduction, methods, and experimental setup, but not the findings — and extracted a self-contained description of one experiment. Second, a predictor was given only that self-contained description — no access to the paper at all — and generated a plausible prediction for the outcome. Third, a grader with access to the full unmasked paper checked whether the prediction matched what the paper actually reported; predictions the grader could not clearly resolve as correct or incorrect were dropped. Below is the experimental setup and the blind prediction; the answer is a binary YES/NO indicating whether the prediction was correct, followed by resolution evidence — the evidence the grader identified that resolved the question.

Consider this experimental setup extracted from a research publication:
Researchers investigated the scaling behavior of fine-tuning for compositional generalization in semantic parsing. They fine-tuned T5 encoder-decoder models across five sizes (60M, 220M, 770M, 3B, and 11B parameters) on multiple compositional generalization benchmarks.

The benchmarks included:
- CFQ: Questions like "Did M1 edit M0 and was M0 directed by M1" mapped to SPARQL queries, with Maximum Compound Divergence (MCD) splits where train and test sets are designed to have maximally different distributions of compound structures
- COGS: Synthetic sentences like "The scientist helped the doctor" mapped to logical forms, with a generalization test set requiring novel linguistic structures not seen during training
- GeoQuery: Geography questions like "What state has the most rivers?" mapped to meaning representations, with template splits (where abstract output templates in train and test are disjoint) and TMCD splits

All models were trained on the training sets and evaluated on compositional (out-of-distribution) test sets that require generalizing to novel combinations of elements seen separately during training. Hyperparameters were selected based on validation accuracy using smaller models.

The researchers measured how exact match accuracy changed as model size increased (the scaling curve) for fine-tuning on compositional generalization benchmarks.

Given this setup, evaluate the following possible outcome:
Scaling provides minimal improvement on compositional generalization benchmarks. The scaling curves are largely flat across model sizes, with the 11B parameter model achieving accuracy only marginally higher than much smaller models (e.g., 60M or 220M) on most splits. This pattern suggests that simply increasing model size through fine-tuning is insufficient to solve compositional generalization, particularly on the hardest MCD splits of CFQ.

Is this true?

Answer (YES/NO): NO